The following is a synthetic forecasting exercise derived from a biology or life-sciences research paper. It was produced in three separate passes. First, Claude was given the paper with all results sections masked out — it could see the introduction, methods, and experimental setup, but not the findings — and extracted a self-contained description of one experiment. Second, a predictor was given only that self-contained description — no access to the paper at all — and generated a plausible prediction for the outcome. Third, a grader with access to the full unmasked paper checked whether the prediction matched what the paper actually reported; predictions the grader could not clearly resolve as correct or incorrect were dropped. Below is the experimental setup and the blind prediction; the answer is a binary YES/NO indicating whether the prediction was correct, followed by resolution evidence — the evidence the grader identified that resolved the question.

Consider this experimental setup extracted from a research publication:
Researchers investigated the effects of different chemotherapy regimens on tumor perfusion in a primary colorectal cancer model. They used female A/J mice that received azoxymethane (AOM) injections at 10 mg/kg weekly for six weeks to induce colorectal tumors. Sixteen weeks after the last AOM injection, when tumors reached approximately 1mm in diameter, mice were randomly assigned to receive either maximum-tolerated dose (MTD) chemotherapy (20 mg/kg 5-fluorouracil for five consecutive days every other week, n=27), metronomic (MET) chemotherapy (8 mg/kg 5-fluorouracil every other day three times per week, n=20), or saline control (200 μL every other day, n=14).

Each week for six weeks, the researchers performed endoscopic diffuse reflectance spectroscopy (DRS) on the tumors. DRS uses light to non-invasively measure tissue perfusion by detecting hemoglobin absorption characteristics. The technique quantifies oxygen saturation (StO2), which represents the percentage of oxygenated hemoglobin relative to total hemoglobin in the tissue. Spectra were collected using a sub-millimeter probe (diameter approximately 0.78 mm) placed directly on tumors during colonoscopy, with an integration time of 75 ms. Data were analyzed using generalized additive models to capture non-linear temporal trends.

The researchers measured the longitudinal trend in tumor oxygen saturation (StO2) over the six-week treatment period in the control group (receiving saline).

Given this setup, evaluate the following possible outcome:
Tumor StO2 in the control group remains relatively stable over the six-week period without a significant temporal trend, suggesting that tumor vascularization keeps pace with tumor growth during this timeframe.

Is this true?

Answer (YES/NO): YES